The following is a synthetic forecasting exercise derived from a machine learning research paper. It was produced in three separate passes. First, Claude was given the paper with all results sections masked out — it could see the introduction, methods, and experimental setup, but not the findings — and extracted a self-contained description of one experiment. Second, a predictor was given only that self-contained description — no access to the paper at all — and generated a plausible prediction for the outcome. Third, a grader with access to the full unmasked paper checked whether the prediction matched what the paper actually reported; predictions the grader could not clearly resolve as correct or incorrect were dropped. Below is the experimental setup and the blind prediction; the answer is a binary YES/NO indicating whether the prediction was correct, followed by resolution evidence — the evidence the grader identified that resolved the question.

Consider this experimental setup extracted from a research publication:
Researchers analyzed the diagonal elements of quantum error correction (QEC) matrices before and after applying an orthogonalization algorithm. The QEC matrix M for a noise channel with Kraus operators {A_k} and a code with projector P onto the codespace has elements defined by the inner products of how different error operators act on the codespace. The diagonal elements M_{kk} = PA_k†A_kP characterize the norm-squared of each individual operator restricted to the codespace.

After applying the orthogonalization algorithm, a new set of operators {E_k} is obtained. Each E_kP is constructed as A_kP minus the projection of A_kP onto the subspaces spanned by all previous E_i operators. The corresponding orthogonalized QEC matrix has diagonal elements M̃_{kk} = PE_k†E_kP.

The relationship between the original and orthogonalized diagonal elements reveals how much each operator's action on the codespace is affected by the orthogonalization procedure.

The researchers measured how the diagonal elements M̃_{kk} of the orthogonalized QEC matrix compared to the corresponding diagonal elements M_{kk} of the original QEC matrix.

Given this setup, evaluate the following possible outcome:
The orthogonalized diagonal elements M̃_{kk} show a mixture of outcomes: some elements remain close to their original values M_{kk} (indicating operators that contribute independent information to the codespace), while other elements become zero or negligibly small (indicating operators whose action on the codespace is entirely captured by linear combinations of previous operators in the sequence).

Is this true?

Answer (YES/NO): YES